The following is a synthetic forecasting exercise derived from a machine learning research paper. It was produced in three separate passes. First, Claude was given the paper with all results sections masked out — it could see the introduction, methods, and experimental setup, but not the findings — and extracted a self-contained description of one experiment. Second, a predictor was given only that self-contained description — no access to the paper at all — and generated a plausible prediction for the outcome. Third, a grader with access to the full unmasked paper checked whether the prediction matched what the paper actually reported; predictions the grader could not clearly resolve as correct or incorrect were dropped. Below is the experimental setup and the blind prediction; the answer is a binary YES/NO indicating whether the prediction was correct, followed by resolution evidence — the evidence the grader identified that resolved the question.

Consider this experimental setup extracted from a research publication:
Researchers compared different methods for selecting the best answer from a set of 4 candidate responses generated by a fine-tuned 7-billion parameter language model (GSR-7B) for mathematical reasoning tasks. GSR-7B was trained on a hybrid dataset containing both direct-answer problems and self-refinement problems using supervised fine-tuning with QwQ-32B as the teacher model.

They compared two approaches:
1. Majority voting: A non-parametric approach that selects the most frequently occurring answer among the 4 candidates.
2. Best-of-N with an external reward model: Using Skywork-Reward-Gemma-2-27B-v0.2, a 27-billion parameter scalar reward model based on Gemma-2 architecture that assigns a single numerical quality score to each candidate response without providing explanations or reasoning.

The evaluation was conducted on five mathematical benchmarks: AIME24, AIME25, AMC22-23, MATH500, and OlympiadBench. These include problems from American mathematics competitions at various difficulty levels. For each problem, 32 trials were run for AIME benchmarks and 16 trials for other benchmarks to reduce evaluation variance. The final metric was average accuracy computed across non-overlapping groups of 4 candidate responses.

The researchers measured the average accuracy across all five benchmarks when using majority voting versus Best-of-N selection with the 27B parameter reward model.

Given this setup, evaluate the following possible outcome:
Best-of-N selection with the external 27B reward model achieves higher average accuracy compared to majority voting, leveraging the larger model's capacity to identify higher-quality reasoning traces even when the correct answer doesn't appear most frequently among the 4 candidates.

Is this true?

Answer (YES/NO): NO